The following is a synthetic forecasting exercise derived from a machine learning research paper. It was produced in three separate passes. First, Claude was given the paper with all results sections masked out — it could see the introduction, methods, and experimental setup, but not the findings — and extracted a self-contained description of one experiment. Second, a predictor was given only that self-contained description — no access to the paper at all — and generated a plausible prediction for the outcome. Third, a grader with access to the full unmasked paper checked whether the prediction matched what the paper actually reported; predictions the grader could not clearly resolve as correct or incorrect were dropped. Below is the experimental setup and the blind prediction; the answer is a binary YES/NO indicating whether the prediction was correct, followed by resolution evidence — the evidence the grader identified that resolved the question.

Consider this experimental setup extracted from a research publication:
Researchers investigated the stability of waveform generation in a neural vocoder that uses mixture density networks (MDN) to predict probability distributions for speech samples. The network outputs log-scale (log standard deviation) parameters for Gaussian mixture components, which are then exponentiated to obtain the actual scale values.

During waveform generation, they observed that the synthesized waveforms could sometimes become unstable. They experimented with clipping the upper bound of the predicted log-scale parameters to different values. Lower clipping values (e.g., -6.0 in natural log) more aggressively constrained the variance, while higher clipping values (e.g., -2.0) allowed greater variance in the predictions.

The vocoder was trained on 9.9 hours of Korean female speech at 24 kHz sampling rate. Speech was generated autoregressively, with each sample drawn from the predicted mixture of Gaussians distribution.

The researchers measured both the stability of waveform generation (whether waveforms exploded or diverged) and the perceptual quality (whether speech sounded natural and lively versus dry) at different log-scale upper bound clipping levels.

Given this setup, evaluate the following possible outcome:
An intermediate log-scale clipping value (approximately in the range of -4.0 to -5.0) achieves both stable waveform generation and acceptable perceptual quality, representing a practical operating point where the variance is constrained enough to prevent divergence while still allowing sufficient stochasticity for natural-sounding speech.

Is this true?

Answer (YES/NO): YES